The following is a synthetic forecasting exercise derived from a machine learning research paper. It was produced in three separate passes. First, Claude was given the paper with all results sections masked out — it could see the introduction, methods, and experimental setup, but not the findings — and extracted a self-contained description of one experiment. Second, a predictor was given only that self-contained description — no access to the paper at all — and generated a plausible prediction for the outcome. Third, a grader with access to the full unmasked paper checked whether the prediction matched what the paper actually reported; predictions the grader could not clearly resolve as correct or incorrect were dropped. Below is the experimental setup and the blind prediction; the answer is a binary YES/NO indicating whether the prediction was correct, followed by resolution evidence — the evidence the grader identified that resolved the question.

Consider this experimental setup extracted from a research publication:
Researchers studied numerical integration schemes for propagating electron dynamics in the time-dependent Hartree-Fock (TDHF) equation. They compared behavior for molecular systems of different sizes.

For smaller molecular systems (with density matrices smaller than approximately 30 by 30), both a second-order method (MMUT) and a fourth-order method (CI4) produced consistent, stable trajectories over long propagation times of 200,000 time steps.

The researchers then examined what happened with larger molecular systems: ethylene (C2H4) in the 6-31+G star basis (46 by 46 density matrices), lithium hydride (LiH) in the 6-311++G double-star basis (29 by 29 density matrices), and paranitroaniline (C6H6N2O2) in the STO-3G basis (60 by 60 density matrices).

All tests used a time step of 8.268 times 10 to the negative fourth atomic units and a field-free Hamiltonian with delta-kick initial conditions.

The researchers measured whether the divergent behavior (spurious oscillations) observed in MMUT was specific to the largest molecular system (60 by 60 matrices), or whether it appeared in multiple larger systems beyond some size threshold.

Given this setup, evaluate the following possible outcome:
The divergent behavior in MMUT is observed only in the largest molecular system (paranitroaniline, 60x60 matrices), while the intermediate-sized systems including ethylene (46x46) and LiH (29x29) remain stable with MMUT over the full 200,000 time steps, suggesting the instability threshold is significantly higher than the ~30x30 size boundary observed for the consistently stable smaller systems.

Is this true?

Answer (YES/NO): NO